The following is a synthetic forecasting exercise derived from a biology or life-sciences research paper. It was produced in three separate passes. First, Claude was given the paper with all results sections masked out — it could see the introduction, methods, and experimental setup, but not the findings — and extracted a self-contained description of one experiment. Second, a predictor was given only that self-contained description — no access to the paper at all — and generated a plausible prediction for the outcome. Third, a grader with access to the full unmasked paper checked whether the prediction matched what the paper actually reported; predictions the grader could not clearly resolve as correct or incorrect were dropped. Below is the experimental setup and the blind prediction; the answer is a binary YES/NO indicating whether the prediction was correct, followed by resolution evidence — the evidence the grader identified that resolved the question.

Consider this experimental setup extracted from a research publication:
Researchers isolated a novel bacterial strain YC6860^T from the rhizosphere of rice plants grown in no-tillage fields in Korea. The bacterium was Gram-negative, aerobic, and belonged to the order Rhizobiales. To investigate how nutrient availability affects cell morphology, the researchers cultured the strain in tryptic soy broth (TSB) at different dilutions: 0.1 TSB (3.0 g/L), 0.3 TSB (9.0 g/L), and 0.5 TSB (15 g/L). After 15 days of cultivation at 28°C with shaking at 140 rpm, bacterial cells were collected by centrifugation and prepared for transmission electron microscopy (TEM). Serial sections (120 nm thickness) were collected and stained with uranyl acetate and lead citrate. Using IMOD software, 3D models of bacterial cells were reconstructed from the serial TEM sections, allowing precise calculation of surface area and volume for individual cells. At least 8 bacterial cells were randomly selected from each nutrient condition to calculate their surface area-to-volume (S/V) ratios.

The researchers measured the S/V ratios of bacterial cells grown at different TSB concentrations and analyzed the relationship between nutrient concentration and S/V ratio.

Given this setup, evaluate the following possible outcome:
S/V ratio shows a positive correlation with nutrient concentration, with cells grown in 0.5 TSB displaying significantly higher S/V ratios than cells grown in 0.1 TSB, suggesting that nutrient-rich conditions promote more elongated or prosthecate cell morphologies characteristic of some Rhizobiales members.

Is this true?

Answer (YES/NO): NO